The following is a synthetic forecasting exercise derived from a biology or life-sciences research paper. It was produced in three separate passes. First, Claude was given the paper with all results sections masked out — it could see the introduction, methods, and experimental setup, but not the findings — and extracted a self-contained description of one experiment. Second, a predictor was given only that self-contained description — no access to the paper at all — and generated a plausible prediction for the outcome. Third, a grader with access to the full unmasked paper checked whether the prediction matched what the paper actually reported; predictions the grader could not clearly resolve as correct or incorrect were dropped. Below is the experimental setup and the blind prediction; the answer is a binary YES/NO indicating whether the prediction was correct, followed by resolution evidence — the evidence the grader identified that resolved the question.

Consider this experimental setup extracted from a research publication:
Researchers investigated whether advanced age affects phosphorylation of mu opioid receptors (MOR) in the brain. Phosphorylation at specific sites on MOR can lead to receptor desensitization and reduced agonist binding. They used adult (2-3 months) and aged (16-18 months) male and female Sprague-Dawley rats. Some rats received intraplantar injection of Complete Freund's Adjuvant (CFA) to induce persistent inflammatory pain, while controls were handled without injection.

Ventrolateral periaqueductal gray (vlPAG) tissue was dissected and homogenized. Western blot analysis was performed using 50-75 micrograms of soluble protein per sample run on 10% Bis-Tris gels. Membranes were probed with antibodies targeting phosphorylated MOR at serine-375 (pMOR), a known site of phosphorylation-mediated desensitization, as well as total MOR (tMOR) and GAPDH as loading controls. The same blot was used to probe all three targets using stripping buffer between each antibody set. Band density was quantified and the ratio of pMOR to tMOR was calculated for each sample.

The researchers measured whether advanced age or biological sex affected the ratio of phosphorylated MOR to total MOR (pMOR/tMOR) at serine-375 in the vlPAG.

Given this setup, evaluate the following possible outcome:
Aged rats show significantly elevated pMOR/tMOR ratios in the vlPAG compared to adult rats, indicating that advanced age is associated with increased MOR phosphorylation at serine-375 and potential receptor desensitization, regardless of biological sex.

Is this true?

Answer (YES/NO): NO